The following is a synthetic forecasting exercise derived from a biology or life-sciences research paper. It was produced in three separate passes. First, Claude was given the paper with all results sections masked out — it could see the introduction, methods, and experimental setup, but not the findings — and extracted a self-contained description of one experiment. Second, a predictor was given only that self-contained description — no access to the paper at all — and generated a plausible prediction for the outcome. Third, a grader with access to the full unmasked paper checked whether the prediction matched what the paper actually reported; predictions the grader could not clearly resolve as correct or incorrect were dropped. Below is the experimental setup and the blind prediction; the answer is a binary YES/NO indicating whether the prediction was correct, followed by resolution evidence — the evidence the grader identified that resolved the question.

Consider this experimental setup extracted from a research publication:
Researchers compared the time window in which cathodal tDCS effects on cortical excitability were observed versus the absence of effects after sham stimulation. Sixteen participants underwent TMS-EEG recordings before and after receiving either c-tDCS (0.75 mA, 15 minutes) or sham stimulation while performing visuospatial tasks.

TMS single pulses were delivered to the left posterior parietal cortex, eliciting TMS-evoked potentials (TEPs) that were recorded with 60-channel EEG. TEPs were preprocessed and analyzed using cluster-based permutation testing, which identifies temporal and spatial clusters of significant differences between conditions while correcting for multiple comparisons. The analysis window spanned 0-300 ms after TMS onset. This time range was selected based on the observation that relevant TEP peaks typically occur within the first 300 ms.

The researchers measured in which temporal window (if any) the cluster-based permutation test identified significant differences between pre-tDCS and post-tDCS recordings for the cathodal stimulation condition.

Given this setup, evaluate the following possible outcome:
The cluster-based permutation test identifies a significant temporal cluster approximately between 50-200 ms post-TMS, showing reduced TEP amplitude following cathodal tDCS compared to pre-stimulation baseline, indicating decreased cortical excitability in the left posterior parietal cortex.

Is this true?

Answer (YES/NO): NO